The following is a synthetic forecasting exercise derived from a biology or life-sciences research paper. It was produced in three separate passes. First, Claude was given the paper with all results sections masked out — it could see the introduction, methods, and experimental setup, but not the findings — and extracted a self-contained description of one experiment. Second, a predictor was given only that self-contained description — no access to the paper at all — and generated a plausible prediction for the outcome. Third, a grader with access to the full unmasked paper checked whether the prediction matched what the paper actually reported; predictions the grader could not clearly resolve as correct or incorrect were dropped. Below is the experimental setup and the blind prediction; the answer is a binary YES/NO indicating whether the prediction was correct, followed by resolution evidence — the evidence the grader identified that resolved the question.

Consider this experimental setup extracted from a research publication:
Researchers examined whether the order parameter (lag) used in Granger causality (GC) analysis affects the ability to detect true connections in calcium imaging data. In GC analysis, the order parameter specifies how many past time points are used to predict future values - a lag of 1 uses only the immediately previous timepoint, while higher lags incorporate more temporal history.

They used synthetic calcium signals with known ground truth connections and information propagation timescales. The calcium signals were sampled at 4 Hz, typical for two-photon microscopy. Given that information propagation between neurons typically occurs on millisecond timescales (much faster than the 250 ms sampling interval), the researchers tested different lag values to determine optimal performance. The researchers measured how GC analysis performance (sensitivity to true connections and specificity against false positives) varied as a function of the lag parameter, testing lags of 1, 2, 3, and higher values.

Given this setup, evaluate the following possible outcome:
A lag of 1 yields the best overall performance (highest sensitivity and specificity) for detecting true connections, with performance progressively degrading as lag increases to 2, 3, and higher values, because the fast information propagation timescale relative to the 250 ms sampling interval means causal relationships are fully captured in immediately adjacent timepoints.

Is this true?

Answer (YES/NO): NO